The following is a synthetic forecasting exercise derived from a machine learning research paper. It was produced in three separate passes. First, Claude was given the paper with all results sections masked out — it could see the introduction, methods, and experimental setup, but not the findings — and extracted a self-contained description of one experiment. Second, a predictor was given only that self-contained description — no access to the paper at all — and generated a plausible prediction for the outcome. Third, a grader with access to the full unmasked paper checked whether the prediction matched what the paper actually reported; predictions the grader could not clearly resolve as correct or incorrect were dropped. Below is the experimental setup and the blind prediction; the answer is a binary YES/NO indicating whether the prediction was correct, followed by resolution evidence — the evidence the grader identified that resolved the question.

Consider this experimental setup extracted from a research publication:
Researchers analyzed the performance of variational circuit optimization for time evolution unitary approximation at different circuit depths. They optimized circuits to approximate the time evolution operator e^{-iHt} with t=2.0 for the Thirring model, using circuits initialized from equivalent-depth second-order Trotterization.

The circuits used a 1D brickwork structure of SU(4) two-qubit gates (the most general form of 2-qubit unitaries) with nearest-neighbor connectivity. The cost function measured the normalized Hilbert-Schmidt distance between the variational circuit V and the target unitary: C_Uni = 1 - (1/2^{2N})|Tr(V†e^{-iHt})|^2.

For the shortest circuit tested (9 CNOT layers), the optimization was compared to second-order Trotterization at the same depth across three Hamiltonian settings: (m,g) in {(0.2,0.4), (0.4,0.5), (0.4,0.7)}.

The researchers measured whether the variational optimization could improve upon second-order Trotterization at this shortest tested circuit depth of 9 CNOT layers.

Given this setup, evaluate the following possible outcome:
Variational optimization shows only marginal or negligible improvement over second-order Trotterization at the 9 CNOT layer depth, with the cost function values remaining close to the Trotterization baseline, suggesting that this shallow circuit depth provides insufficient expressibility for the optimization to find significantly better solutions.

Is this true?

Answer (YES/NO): YES